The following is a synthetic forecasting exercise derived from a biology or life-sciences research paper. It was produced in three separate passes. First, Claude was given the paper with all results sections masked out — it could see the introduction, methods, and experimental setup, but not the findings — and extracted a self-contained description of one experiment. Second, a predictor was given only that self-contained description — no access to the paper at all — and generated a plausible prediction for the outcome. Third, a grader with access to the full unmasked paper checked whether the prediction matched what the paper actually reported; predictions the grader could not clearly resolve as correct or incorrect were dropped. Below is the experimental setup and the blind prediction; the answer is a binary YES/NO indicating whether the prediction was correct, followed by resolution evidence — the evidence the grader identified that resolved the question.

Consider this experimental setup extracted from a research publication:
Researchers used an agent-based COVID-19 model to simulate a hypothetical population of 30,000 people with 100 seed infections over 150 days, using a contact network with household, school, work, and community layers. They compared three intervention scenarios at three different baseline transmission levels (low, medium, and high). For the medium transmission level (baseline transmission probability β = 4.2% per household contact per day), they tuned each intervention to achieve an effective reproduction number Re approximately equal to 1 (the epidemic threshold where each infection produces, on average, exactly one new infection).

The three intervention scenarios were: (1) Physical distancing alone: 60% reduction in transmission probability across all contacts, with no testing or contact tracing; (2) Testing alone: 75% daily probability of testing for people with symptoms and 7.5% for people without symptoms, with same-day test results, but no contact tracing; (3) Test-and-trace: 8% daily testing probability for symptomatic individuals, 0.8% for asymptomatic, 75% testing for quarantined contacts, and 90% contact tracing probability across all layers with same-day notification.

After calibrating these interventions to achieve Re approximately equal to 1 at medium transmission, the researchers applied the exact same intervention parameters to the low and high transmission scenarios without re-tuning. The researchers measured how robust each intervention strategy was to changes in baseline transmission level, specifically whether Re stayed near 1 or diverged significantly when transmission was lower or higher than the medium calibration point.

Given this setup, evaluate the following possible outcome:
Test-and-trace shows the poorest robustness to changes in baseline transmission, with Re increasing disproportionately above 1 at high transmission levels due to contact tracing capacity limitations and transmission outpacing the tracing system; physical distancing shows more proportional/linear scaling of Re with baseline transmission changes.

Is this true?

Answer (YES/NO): NO